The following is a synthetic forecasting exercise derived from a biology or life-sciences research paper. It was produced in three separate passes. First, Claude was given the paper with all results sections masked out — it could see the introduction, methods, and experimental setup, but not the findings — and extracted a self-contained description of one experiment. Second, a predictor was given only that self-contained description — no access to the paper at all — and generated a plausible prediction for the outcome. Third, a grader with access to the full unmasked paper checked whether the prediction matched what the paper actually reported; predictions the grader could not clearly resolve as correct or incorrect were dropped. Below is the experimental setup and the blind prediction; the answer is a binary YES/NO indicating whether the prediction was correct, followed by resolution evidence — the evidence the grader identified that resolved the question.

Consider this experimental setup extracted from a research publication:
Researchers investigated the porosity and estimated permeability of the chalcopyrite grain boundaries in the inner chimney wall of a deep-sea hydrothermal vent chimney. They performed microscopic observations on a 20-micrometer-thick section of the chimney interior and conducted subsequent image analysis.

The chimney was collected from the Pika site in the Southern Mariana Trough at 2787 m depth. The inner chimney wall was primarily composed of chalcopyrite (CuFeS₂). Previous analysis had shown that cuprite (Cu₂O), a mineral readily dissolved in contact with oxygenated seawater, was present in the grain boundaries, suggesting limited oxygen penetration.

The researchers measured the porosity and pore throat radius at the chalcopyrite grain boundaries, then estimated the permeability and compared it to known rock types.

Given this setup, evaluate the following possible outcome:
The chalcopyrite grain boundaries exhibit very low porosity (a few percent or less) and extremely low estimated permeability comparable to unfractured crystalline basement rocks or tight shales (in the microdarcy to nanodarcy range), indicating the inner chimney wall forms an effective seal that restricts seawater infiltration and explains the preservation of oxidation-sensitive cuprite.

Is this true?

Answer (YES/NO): NO